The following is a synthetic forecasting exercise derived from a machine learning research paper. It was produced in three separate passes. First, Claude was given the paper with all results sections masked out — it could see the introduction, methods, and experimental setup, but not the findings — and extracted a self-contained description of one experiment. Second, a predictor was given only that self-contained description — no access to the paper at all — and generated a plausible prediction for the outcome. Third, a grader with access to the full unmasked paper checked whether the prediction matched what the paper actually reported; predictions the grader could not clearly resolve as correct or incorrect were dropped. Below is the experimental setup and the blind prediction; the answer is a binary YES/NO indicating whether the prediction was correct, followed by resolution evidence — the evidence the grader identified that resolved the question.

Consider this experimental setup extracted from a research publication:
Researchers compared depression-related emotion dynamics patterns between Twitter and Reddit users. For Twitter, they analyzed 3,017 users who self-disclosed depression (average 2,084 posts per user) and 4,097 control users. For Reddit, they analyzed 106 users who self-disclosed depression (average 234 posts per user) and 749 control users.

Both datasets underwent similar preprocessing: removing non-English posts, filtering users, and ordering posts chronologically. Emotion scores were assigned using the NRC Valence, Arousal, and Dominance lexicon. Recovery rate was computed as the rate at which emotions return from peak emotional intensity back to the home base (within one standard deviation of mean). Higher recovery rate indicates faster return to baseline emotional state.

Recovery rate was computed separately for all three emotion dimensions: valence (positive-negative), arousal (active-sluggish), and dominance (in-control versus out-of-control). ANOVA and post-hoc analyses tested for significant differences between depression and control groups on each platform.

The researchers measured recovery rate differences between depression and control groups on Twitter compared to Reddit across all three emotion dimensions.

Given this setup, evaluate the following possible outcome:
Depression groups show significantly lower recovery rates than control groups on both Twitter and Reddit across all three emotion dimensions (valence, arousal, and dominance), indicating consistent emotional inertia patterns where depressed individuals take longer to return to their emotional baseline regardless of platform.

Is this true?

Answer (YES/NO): NO